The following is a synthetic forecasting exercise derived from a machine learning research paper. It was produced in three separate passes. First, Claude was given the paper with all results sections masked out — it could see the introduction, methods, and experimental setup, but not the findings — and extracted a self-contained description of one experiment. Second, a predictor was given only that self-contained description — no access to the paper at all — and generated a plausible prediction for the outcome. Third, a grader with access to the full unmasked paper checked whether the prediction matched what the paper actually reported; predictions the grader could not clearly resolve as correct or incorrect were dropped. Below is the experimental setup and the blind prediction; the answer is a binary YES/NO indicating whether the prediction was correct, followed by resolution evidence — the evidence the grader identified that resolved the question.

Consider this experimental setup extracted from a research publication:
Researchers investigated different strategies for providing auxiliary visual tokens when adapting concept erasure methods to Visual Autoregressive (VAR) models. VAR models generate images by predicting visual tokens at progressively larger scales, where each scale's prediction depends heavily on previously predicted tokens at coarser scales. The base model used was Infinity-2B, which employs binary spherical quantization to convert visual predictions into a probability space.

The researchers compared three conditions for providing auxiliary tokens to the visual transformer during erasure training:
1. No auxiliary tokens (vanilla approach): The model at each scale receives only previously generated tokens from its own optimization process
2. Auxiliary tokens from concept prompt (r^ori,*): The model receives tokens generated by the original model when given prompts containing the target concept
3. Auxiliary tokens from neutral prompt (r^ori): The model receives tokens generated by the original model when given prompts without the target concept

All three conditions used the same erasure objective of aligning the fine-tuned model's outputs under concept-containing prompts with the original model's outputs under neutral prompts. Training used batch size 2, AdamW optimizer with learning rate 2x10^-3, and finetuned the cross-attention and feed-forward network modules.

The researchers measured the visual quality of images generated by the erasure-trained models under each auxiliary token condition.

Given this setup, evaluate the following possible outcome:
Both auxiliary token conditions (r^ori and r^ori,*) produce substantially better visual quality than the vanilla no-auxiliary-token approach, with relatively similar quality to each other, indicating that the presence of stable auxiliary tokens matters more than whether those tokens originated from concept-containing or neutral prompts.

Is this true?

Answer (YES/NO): NO